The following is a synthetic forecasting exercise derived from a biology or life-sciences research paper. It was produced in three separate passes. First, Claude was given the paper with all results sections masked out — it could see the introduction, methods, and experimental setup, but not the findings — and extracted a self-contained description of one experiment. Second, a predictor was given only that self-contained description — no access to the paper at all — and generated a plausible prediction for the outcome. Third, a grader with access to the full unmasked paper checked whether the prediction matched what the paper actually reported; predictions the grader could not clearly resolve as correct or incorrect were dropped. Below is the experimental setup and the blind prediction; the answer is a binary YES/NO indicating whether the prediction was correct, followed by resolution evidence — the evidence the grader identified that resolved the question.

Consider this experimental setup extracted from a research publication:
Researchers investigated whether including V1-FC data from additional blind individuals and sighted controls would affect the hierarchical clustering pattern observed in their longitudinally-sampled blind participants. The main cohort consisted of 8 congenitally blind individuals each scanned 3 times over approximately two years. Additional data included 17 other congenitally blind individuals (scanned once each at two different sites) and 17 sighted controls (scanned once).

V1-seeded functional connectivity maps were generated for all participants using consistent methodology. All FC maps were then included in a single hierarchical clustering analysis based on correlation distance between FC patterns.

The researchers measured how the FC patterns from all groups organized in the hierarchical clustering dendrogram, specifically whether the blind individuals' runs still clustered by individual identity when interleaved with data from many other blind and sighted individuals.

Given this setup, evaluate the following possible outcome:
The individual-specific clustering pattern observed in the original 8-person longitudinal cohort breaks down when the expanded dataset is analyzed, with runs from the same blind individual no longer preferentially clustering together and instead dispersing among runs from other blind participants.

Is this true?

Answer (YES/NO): NO